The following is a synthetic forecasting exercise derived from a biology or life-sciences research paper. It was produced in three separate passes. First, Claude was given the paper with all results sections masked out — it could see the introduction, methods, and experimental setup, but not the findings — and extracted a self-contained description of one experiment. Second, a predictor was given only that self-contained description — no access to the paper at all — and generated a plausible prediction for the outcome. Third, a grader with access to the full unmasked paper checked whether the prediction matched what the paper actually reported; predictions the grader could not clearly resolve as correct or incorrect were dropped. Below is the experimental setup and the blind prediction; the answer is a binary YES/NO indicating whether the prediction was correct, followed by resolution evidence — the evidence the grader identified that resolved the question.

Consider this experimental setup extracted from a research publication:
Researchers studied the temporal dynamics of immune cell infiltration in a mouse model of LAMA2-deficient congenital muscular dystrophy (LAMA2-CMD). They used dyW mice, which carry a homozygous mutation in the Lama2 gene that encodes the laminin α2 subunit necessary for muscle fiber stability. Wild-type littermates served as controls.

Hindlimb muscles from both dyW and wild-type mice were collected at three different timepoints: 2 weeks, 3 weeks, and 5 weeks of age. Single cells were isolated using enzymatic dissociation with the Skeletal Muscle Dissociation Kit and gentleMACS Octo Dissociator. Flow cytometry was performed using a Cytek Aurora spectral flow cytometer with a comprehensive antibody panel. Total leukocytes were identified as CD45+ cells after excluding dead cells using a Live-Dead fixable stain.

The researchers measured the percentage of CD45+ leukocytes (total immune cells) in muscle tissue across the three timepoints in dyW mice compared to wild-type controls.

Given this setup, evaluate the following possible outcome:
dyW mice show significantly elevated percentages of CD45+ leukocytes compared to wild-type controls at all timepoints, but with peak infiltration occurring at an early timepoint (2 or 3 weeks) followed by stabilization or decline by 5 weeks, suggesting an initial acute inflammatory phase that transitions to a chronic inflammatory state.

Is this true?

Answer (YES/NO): YES